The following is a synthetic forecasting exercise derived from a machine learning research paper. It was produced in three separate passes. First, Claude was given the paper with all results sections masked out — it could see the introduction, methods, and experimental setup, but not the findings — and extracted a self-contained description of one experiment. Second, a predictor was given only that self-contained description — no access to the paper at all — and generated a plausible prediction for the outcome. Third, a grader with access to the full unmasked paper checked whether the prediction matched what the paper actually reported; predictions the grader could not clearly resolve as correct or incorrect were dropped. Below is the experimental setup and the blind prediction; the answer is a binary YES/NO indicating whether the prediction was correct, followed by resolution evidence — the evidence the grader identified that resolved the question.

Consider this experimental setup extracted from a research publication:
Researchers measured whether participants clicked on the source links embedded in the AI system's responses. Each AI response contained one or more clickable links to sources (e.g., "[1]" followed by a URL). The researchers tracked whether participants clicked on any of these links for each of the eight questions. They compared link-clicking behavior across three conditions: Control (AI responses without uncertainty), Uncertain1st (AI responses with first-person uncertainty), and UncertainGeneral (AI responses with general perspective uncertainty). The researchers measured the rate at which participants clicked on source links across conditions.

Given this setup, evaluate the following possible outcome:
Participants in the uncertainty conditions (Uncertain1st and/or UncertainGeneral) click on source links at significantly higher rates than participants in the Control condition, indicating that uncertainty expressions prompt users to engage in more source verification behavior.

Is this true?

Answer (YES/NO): NO